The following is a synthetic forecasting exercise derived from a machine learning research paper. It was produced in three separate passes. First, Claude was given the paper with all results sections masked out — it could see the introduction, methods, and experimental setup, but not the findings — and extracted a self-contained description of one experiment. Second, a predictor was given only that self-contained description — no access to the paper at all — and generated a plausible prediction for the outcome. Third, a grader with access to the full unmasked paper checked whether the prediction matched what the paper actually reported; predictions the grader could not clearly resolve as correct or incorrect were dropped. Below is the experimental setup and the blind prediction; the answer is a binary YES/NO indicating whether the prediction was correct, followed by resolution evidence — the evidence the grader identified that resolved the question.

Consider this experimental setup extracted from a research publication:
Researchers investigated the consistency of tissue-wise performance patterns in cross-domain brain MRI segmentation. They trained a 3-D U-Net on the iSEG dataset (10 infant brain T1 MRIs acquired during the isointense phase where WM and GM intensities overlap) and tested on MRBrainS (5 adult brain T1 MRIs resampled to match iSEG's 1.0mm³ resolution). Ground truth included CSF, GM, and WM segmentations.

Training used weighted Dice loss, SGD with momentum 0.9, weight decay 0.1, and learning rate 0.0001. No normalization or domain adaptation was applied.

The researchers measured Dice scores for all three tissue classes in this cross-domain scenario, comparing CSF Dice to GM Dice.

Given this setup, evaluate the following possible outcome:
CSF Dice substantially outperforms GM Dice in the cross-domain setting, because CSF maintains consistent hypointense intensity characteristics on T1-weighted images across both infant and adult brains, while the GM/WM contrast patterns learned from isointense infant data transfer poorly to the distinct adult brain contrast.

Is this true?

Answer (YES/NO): YES